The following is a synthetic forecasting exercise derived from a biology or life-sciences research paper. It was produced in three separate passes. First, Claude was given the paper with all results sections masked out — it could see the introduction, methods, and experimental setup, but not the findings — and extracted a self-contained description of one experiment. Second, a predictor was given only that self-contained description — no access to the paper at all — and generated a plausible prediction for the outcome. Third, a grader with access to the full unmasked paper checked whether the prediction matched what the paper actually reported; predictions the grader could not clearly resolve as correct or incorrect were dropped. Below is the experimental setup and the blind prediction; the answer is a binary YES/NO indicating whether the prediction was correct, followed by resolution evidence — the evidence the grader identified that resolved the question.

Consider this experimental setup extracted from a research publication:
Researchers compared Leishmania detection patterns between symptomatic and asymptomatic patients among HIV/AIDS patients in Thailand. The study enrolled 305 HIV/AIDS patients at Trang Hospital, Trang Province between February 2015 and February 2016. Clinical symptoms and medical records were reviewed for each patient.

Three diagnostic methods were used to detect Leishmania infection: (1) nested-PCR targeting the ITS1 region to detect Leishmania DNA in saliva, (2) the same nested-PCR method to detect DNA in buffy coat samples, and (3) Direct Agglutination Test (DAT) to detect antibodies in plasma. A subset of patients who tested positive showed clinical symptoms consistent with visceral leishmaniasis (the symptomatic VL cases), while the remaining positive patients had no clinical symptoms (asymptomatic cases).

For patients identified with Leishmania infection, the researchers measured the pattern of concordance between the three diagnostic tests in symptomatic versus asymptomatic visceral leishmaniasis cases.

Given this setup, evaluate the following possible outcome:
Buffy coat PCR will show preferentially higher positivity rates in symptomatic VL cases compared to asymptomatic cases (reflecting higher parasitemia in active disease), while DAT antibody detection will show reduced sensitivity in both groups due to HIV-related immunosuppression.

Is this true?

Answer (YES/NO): NO